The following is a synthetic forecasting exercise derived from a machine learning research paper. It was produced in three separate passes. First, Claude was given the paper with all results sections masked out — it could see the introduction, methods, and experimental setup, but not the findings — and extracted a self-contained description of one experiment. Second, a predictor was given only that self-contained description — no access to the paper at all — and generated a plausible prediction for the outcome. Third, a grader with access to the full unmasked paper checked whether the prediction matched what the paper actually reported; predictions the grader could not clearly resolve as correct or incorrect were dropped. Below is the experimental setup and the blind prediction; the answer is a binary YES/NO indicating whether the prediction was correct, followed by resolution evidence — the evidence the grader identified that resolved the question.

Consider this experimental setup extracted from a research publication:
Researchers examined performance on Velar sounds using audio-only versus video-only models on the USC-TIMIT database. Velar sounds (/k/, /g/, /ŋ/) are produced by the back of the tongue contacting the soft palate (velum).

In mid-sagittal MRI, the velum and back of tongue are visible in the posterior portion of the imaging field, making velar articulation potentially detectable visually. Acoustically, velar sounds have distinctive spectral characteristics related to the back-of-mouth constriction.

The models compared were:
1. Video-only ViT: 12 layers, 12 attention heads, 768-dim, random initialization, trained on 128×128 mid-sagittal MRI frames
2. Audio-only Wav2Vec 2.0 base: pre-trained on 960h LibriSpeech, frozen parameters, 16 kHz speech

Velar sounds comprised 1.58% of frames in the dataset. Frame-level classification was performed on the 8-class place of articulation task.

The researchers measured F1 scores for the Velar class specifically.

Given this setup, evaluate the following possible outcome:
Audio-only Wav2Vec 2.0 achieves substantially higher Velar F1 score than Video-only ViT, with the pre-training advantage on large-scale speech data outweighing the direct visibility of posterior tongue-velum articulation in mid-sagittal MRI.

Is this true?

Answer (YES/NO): YES